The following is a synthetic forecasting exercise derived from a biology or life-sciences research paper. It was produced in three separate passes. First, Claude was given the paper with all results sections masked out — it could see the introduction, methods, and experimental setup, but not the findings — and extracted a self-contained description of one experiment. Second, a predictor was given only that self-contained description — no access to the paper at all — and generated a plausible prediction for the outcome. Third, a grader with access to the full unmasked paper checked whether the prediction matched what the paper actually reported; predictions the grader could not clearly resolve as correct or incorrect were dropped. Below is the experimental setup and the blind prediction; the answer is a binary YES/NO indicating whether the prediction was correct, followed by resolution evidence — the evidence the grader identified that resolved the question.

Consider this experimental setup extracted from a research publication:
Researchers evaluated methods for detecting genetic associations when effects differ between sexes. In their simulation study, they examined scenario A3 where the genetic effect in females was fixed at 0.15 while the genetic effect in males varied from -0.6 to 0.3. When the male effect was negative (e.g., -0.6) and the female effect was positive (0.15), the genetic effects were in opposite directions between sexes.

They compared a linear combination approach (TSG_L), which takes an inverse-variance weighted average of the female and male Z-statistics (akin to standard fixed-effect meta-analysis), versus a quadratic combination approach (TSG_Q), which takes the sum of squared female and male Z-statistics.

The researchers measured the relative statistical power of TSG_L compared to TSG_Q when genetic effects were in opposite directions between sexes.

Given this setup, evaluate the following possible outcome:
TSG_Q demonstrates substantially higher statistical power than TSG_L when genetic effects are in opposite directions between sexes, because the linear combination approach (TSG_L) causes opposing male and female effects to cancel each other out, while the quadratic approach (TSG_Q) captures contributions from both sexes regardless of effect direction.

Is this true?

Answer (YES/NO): YES